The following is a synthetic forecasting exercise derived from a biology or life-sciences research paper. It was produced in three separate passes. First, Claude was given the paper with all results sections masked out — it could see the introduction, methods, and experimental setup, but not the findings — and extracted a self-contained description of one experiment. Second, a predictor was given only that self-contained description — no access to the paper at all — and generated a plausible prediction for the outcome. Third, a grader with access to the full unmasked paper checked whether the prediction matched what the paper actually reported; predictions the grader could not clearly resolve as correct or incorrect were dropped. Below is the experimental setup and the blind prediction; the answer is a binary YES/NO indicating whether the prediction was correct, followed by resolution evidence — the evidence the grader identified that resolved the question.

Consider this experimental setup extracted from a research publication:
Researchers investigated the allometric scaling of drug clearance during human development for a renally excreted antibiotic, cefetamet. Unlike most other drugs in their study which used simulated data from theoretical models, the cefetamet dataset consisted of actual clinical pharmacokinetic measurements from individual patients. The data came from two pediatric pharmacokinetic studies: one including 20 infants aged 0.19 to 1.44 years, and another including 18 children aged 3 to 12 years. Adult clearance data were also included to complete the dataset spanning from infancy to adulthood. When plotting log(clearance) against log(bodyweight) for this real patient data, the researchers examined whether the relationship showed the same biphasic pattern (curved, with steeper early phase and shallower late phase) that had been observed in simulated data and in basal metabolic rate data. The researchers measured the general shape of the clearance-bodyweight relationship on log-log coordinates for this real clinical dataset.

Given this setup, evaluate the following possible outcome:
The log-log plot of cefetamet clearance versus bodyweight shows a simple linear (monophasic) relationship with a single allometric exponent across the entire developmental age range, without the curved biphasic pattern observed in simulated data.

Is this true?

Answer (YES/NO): NO